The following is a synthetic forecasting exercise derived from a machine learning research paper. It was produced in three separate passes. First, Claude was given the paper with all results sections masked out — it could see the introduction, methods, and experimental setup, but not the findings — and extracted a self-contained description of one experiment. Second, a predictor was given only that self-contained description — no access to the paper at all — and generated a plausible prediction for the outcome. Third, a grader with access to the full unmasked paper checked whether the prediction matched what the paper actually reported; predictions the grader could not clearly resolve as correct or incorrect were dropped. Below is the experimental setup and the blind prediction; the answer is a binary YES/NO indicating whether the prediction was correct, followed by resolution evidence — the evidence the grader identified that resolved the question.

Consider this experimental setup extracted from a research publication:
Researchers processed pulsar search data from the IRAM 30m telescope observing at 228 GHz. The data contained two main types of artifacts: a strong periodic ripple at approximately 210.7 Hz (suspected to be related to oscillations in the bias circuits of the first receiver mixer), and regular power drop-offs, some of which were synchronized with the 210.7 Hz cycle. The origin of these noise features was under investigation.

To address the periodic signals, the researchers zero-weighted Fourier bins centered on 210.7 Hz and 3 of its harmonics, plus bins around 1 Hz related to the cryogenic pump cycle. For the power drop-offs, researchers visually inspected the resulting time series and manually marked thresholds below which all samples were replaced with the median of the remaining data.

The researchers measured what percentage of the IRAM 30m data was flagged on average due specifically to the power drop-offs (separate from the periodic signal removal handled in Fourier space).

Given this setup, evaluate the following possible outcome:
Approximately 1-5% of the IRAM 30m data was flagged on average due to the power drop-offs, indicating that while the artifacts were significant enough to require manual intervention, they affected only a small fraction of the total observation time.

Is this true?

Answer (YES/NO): YES